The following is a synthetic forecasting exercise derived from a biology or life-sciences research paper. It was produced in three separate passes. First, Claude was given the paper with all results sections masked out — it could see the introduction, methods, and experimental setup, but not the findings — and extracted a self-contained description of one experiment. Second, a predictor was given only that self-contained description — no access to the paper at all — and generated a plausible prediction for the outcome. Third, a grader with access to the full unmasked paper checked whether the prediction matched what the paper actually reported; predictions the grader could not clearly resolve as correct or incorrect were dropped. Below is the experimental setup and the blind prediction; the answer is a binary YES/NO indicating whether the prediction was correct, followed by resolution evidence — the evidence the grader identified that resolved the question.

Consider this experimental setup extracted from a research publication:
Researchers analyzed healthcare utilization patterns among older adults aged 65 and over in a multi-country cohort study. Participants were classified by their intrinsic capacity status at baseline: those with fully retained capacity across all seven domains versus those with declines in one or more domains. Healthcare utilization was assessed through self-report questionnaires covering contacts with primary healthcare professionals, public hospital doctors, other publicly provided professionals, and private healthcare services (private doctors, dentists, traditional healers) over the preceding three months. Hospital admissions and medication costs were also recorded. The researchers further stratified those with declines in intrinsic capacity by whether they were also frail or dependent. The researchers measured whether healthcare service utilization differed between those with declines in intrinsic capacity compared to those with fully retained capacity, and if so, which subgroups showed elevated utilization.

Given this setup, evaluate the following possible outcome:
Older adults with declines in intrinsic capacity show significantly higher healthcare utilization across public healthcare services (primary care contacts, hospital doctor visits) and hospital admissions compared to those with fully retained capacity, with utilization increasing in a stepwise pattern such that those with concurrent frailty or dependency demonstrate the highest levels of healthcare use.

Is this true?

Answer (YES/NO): NO